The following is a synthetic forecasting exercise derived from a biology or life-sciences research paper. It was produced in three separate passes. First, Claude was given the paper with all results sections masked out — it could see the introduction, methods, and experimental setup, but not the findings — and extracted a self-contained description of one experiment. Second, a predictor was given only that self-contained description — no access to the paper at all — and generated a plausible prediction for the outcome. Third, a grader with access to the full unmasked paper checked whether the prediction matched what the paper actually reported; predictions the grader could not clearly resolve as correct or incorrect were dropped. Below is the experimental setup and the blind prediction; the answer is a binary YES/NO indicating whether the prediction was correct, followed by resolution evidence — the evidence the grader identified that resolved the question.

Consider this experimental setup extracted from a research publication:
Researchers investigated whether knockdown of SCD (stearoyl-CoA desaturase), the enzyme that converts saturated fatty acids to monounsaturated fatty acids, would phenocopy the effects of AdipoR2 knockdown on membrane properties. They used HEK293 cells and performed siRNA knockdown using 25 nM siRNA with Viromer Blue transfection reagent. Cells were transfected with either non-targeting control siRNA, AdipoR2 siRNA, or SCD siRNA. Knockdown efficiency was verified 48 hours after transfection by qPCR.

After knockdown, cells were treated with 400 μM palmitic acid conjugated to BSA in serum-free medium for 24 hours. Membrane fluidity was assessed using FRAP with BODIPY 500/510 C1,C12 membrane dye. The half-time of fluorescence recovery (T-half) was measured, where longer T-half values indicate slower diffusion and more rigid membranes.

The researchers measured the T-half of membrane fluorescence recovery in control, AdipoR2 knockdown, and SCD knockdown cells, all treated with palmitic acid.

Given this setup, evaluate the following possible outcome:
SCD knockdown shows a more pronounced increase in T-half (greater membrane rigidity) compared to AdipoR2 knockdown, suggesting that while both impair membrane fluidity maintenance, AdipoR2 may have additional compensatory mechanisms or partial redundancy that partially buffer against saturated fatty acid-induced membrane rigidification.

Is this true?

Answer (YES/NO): NO